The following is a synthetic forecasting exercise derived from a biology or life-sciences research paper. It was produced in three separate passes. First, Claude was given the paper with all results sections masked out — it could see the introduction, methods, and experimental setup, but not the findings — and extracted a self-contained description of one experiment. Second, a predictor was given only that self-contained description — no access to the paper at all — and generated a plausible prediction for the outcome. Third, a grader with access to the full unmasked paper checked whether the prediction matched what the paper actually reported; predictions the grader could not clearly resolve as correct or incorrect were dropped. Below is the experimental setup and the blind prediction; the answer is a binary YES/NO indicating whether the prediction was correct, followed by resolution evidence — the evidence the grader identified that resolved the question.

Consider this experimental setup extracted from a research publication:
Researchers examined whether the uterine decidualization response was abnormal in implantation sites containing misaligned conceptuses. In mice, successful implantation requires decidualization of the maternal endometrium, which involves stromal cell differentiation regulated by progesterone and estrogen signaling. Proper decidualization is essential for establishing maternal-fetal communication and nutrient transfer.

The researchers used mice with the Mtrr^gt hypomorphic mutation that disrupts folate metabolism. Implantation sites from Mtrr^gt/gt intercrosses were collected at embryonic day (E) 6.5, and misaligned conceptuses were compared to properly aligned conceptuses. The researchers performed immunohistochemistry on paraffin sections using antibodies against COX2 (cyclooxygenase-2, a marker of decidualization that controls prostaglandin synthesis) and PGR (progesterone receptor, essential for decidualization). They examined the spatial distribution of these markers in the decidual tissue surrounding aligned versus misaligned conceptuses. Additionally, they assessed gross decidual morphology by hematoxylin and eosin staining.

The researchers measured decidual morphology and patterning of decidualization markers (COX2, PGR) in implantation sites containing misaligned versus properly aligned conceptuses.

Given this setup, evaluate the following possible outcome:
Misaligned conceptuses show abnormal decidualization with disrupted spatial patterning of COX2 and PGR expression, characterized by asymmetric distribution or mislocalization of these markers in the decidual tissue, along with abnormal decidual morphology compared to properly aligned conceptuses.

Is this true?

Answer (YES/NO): NO